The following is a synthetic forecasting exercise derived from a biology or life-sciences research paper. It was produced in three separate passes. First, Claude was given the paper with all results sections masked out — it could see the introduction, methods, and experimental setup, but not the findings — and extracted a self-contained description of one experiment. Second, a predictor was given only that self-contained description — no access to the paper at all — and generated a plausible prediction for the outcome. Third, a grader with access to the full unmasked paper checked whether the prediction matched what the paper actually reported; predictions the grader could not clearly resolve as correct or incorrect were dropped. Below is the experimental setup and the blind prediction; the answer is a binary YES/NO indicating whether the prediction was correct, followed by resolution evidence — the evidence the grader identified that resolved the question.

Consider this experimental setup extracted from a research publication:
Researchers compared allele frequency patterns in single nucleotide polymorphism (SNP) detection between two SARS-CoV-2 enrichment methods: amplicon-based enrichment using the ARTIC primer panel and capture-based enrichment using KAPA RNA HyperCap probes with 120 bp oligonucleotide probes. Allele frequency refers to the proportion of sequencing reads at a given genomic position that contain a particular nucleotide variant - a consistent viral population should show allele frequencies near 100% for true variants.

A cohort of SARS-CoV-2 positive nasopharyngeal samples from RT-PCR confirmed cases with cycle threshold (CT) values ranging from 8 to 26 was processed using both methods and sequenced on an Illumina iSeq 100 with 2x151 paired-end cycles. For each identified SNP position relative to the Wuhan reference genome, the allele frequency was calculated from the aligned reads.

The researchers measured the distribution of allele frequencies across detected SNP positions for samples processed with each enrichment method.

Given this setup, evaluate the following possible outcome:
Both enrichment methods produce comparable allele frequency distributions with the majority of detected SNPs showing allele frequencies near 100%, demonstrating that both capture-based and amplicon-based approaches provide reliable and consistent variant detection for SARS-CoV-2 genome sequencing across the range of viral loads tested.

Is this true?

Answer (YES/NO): NO